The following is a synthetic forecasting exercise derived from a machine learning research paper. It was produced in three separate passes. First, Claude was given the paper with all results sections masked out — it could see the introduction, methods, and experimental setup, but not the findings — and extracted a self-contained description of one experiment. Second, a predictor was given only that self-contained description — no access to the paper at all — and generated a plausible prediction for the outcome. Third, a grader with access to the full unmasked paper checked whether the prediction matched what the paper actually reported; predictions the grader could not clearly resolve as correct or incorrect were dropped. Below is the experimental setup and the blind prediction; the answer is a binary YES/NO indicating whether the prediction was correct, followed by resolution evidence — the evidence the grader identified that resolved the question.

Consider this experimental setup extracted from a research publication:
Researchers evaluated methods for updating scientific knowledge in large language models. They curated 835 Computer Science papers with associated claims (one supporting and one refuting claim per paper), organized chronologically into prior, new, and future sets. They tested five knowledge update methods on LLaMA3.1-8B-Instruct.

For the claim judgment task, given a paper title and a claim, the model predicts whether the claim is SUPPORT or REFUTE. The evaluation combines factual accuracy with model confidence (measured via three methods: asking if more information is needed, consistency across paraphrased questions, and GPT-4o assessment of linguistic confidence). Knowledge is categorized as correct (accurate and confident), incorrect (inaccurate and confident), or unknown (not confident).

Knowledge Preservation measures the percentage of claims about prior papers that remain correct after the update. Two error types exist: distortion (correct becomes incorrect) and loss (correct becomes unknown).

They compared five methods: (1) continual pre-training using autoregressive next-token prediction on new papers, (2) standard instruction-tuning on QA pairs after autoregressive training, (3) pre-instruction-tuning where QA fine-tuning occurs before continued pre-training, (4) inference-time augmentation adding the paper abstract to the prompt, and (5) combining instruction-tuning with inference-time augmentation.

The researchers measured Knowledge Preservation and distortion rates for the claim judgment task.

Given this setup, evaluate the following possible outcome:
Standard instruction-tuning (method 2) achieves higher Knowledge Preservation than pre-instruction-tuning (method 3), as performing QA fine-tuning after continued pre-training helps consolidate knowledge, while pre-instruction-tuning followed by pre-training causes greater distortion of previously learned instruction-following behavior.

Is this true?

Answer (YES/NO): YES